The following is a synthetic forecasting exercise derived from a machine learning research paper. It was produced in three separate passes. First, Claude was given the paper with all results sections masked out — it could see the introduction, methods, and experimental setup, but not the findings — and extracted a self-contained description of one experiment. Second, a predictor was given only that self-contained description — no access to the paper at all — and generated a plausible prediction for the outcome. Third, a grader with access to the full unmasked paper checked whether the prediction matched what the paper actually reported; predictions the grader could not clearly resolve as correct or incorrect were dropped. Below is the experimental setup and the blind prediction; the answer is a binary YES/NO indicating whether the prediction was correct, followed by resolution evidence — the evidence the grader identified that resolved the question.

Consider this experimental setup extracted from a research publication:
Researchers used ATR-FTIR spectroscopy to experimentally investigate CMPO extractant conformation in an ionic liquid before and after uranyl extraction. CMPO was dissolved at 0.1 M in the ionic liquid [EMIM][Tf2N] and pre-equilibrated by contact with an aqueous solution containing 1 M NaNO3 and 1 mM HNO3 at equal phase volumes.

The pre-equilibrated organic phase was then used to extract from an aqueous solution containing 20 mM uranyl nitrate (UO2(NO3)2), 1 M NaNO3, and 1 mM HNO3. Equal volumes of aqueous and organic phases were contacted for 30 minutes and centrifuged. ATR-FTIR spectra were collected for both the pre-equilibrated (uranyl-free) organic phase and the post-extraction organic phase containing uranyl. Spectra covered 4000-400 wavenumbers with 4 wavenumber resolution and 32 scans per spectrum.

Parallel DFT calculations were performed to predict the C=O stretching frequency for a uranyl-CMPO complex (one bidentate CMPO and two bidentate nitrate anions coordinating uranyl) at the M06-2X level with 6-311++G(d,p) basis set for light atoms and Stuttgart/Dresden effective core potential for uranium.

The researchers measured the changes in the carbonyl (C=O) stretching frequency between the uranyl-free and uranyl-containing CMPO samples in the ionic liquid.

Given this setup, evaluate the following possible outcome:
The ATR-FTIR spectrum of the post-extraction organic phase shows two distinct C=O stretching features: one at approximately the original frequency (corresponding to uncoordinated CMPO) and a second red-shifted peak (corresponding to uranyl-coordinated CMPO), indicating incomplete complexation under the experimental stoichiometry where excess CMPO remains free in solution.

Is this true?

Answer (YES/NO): NO